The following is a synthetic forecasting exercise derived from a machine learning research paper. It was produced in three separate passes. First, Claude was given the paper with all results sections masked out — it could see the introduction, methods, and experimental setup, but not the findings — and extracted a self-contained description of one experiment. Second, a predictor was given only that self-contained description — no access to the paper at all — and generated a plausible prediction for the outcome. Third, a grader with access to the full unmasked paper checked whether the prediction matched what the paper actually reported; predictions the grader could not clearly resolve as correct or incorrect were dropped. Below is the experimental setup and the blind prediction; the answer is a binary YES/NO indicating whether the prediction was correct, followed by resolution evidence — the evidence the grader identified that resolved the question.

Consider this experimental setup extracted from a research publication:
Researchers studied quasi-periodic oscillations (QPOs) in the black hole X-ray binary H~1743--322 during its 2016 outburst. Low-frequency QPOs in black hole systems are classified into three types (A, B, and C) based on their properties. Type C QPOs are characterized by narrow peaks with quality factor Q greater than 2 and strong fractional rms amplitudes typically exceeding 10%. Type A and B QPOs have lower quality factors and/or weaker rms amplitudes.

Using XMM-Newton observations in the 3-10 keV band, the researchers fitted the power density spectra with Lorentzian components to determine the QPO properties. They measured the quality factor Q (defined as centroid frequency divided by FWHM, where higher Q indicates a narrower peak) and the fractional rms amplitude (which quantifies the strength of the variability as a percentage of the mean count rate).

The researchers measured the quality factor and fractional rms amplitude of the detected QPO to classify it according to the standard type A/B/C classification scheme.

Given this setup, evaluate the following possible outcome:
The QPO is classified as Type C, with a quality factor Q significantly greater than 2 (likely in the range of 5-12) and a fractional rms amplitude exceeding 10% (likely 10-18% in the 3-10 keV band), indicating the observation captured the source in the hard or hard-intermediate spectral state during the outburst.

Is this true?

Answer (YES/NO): NO